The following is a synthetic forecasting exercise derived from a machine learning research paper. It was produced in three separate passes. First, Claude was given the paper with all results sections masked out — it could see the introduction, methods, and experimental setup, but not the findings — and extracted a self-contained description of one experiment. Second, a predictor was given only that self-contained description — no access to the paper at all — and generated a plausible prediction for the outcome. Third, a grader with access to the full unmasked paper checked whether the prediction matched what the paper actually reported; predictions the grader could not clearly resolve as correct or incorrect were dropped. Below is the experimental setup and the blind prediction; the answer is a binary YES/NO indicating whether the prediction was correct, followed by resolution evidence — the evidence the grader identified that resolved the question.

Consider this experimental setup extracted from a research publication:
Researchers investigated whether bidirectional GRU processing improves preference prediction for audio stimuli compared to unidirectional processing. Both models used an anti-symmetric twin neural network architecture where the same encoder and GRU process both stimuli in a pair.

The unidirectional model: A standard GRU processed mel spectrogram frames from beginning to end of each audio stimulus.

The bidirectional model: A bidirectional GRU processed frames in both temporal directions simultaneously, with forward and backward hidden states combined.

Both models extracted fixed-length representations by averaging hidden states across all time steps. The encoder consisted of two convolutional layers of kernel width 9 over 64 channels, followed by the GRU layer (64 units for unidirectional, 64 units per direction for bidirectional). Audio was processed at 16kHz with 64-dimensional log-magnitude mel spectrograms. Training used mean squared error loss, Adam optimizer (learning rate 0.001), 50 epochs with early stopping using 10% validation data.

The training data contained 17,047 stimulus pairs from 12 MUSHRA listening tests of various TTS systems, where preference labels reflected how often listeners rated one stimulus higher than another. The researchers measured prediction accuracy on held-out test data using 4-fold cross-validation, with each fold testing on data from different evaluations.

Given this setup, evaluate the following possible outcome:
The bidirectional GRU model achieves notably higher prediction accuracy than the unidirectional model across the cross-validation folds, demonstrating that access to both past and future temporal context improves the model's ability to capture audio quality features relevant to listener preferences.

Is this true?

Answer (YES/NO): NO